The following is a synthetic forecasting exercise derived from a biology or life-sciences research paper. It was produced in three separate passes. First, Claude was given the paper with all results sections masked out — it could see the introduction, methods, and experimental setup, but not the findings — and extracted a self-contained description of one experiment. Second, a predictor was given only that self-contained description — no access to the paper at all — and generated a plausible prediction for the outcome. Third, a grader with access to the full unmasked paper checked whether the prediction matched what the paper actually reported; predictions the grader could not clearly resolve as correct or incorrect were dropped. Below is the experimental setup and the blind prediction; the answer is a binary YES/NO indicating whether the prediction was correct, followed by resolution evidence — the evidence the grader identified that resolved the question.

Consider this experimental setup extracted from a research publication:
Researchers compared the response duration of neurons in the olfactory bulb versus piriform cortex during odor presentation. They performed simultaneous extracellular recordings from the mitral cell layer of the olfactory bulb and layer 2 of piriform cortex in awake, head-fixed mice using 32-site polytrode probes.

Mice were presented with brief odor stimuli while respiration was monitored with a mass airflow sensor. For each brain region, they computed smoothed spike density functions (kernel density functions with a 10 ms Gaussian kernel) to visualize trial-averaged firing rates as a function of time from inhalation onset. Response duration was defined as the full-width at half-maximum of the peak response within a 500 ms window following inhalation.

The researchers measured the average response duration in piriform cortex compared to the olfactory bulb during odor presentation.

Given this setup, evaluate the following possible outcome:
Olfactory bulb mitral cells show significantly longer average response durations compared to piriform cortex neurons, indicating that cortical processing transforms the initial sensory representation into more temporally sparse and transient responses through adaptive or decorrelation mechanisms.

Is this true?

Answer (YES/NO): YES